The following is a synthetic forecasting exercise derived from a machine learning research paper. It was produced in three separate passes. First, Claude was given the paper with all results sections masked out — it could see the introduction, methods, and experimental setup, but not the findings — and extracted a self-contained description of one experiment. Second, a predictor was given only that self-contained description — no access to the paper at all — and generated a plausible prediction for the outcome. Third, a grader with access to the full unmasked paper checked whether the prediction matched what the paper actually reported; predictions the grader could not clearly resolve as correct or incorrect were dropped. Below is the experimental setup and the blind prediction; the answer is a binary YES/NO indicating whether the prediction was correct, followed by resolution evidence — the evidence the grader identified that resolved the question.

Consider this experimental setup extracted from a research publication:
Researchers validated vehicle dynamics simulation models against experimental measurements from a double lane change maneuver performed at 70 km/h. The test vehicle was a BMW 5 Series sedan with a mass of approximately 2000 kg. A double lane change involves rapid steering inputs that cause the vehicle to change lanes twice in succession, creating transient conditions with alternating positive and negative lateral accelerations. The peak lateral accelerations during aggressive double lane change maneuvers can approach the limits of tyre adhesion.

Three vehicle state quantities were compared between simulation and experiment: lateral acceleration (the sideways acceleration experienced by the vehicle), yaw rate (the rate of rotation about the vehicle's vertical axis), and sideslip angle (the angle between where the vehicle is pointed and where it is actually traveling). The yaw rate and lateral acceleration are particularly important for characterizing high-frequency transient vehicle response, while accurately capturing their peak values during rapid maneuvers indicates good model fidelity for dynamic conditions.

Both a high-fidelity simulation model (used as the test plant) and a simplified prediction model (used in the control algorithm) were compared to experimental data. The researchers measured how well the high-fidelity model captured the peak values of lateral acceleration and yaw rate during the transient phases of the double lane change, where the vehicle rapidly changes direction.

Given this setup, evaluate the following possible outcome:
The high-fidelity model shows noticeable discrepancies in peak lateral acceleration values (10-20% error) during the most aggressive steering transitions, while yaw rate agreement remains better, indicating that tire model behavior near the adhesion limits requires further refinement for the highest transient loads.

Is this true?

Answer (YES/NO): NO